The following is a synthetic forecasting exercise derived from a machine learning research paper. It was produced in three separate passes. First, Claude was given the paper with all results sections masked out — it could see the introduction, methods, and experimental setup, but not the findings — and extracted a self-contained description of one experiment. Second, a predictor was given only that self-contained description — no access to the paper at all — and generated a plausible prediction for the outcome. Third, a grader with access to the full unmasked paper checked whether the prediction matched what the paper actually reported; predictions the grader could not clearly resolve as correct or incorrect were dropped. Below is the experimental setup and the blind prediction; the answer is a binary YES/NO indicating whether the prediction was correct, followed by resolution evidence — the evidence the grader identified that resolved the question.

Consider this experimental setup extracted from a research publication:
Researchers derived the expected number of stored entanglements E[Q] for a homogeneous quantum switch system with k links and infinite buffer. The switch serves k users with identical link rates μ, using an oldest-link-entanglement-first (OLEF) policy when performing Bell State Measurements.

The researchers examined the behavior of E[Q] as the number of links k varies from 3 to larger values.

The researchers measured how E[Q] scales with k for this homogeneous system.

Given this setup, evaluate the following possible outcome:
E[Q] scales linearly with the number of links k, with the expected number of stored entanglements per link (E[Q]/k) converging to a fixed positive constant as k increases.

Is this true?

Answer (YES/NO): NO